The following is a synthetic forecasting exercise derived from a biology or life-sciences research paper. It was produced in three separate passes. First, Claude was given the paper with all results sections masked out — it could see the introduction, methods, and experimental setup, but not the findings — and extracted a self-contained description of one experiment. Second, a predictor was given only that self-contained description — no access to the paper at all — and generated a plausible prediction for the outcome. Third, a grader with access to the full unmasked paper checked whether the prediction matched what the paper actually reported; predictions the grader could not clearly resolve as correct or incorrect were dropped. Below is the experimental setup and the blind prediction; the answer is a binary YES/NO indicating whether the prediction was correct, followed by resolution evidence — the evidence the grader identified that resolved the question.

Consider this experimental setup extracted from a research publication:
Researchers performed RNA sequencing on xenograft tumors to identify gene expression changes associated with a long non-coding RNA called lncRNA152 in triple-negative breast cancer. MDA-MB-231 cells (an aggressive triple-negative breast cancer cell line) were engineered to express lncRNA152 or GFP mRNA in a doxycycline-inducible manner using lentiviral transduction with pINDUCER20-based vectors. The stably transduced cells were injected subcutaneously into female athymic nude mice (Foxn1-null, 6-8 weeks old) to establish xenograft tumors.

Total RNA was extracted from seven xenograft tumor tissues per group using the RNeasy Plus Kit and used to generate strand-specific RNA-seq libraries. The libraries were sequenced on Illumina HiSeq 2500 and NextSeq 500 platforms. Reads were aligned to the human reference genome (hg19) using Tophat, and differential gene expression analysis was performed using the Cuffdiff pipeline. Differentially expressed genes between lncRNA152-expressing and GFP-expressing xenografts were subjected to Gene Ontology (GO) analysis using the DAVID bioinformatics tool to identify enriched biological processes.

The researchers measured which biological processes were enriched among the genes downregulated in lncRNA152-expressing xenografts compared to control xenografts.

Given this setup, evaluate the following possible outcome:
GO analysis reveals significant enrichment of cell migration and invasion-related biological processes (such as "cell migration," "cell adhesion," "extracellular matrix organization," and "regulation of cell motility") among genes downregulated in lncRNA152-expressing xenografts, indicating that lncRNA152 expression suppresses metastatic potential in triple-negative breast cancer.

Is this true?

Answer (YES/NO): NO